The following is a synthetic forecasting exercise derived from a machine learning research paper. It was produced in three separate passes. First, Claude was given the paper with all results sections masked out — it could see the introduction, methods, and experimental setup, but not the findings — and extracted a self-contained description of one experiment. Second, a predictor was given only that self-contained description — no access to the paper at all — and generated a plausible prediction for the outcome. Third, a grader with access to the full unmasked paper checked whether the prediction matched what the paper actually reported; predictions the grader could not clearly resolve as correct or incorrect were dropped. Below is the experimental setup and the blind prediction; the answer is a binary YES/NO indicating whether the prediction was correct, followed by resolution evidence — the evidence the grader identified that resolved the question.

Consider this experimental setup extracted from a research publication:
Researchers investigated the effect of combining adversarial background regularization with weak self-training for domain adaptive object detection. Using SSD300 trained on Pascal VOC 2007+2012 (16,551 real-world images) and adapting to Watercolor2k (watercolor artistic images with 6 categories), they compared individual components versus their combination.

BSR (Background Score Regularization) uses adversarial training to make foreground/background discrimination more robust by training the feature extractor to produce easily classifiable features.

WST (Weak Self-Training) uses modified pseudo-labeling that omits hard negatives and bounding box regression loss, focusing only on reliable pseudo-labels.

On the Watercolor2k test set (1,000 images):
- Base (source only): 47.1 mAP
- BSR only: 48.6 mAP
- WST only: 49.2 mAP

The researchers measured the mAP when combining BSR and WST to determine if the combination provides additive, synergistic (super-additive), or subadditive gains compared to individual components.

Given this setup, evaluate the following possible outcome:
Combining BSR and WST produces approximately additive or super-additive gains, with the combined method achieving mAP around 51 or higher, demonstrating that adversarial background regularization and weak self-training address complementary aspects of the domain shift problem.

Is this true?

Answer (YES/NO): NO